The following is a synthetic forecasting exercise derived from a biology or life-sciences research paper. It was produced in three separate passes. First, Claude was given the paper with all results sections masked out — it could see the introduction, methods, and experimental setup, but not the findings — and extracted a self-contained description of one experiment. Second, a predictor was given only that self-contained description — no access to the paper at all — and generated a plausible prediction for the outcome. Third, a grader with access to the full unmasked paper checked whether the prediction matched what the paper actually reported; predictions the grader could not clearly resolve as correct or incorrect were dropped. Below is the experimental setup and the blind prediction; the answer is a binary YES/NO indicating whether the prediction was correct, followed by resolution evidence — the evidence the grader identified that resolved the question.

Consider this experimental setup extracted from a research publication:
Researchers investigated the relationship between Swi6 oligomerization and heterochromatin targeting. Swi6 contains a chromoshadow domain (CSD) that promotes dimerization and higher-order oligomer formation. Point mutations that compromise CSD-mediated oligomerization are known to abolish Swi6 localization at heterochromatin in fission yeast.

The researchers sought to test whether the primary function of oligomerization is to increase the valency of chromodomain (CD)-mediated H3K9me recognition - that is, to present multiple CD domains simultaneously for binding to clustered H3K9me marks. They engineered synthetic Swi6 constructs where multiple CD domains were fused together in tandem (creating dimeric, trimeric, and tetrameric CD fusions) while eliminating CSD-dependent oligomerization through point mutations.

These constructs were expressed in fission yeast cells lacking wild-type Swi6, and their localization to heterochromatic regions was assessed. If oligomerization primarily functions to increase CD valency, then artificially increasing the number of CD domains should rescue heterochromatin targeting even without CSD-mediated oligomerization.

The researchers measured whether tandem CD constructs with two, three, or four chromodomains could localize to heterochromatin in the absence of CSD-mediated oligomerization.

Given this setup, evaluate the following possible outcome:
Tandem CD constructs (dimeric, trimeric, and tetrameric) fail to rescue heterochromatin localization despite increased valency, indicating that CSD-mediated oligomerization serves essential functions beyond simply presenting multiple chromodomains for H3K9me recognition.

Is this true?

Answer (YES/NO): NO